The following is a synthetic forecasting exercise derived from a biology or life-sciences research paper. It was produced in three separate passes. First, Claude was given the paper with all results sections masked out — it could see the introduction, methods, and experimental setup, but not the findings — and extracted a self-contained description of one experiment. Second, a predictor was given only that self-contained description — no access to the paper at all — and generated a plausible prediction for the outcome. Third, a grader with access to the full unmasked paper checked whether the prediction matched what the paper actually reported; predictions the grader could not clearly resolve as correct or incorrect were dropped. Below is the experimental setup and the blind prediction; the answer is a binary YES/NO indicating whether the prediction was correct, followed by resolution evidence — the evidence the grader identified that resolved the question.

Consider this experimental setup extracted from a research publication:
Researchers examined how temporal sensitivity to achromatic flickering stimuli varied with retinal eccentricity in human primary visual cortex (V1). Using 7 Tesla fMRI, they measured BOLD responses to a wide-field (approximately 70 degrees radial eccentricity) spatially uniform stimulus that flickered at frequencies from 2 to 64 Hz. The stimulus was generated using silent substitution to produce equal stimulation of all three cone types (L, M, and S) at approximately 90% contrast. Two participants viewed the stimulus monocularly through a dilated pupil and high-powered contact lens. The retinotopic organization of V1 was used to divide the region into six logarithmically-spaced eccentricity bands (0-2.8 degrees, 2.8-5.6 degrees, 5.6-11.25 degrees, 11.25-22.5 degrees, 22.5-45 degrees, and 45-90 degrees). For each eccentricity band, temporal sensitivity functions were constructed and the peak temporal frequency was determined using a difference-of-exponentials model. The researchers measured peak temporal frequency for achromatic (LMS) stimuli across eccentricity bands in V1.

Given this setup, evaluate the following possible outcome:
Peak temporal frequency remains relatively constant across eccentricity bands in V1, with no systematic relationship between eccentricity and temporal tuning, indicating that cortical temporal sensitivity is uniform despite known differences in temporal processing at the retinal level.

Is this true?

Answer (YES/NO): NO